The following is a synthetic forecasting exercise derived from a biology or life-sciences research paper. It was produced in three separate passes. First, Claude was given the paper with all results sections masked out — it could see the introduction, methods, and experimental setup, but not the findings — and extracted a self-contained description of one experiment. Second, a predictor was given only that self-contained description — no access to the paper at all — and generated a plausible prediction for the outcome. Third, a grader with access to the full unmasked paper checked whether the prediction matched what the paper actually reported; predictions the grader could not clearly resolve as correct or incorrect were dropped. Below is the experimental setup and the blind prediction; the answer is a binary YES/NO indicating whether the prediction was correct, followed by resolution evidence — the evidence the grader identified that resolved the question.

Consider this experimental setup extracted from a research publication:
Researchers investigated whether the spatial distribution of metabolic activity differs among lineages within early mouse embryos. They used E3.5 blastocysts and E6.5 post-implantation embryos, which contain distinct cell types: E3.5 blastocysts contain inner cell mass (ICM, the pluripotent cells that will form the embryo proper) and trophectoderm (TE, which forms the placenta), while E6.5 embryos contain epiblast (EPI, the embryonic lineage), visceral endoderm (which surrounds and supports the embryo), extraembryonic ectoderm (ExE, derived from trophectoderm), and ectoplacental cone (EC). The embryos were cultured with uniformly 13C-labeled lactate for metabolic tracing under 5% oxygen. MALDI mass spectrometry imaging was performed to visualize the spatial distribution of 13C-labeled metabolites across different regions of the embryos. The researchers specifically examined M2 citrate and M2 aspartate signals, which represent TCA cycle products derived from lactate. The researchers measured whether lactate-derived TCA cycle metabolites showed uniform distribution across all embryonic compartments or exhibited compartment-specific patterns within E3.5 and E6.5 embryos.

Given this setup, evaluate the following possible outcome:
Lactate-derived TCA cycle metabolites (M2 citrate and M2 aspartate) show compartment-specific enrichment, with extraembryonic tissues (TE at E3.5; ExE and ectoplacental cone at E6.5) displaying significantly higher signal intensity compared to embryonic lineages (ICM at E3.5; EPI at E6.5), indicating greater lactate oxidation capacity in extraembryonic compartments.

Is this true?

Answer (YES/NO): NO